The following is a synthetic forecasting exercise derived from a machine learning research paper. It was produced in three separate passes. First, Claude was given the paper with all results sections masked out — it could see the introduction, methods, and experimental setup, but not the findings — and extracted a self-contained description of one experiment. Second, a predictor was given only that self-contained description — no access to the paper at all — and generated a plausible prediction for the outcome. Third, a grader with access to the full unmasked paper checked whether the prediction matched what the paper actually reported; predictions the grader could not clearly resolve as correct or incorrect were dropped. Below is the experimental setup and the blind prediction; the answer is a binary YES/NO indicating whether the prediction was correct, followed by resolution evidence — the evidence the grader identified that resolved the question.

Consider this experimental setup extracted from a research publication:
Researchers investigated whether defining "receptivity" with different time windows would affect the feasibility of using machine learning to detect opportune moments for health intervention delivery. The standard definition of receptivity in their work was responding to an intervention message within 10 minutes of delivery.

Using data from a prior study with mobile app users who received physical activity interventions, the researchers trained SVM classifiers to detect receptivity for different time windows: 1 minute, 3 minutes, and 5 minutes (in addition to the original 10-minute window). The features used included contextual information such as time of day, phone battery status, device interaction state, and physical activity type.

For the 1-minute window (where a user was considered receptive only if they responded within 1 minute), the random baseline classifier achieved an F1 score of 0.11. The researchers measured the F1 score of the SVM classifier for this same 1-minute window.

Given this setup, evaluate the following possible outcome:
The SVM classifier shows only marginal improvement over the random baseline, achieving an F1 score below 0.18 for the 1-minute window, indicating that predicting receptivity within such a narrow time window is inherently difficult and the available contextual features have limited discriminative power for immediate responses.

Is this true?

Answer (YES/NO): NO